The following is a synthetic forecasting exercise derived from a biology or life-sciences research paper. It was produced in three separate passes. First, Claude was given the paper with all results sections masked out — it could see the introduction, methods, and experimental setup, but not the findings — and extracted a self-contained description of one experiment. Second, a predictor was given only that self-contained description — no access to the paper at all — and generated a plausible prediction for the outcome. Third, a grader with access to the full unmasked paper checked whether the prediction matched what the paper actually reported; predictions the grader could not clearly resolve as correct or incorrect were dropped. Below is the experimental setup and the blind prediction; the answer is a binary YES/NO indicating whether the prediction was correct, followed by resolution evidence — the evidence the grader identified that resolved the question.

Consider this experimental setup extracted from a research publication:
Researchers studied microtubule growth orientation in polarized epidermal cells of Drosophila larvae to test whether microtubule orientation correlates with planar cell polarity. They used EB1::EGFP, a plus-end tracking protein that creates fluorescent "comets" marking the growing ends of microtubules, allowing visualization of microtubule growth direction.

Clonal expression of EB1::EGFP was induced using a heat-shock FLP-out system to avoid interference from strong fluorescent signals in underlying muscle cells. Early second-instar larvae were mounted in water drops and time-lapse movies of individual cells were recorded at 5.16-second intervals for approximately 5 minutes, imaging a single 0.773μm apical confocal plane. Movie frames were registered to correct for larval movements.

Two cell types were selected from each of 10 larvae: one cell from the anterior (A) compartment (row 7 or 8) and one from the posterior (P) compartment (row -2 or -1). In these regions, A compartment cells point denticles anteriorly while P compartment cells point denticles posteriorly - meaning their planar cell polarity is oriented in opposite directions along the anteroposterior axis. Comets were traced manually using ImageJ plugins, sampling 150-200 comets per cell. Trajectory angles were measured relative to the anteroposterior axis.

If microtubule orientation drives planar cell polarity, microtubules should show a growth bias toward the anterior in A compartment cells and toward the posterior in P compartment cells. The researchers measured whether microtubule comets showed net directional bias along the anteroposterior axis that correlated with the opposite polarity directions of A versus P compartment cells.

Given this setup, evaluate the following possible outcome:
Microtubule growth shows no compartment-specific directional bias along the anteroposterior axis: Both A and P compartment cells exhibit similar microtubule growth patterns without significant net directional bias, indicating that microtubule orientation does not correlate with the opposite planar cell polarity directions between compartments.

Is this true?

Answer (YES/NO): YES